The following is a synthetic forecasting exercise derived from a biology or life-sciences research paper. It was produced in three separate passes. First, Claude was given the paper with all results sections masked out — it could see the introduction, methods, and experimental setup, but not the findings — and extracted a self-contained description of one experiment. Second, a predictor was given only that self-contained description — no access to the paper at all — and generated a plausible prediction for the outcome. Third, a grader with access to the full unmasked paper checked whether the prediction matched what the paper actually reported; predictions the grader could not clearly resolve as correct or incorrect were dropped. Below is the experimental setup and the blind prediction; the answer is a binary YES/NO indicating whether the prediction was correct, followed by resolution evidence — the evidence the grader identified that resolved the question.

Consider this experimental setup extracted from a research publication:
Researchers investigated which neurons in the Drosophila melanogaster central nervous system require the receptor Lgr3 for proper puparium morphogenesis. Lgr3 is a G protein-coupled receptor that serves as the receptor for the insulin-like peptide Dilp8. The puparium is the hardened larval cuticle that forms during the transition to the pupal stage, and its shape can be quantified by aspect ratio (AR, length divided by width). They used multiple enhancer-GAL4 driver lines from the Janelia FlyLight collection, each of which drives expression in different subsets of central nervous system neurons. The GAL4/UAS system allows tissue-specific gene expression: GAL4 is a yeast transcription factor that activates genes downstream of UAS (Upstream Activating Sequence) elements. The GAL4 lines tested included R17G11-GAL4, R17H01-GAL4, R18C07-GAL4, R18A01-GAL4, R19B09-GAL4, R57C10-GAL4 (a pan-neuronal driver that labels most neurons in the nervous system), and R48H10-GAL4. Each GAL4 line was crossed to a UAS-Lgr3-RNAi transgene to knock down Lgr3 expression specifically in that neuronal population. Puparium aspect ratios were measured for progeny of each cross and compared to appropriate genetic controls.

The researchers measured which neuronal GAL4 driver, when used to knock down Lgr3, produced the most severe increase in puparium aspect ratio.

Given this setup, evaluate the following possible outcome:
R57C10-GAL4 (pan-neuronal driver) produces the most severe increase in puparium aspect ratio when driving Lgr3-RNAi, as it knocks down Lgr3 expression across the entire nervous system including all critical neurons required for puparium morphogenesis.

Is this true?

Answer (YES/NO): YES